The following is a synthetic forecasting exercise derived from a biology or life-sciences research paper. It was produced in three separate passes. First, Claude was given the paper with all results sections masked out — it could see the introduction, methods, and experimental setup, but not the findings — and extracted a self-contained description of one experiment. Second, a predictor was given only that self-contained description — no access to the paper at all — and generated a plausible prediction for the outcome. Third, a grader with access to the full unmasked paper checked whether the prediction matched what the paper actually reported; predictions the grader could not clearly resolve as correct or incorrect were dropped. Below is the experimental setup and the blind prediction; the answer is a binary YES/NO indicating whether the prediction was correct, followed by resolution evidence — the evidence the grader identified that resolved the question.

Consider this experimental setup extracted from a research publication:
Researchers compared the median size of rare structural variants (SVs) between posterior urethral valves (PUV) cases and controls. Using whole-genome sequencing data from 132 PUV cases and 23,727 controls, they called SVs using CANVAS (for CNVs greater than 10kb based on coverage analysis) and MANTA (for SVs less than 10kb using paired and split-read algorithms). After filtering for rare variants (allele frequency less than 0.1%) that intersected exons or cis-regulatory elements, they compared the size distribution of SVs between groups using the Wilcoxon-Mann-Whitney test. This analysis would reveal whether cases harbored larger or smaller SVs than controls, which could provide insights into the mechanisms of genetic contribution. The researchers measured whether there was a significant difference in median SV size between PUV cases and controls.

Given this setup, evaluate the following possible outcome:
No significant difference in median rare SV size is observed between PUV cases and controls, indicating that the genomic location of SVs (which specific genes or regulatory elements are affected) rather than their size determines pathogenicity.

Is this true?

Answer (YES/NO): YES